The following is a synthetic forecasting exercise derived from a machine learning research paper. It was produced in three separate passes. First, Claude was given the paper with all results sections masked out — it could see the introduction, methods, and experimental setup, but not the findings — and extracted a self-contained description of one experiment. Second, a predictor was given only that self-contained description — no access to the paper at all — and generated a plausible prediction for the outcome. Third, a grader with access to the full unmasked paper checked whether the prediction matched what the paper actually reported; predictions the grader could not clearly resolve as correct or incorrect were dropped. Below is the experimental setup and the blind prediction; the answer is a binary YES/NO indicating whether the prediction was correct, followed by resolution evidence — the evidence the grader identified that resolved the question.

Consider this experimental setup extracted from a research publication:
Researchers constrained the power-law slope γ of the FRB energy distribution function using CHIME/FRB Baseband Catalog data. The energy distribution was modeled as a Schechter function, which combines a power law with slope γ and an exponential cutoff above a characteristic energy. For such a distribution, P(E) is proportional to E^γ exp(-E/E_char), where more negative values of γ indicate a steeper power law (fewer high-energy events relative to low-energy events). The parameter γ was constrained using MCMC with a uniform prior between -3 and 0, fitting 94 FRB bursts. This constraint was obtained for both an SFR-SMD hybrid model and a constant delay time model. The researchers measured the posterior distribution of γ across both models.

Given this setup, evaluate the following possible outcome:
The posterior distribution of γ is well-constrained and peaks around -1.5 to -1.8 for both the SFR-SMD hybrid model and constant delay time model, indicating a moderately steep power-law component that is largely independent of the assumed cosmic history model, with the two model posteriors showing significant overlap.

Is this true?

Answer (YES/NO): NO